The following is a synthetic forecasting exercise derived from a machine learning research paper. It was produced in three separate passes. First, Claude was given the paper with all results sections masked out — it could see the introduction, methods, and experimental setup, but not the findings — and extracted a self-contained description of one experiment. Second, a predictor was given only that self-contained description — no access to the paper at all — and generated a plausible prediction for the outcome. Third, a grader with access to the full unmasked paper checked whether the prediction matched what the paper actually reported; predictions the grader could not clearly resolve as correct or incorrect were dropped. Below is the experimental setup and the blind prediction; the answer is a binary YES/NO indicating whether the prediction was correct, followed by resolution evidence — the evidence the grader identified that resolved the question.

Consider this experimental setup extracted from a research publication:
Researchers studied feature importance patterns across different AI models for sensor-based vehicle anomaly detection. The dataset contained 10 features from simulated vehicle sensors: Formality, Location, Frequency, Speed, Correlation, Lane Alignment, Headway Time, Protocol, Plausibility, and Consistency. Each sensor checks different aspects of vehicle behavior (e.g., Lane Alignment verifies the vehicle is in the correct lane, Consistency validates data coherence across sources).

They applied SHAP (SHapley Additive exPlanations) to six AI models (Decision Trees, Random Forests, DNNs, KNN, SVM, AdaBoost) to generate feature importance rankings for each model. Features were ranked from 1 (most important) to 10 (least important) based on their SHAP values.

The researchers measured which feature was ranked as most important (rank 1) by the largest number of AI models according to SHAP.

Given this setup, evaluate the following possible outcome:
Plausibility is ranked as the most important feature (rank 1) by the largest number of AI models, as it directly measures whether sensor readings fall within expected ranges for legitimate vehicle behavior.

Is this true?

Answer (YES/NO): NO